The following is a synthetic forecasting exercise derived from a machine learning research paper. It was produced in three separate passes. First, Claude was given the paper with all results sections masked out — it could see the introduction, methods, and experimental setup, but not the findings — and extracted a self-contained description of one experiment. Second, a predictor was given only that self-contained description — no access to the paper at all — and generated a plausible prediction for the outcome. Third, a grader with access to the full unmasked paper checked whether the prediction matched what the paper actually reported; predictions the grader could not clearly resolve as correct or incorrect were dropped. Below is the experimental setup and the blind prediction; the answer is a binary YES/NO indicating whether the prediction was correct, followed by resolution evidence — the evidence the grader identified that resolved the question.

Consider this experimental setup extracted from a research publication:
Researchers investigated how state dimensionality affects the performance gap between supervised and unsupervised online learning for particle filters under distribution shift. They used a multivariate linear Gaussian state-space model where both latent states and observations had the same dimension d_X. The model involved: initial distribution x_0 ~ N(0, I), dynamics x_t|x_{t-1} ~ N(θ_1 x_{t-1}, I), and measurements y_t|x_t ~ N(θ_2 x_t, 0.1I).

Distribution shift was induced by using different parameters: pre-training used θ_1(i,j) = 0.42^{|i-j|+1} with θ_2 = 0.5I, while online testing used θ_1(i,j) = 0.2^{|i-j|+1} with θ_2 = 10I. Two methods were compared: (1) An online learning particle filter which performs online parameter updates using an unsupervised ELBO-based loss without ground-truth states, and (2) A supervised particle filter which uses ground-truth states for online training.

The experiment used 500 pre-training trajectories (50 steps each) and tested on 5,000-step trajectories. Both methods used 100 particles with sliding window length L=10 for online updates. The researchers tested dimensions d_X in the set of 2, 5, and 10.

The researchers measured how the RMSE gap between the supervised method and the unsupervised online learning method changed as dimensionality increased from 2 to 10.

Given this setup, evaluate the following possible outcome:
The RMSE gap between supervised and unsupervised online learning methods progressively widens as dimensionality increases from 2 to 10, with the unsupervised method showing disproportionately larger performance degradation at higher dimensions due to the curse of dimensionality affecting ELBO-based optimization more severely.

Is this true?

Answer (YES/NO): NO